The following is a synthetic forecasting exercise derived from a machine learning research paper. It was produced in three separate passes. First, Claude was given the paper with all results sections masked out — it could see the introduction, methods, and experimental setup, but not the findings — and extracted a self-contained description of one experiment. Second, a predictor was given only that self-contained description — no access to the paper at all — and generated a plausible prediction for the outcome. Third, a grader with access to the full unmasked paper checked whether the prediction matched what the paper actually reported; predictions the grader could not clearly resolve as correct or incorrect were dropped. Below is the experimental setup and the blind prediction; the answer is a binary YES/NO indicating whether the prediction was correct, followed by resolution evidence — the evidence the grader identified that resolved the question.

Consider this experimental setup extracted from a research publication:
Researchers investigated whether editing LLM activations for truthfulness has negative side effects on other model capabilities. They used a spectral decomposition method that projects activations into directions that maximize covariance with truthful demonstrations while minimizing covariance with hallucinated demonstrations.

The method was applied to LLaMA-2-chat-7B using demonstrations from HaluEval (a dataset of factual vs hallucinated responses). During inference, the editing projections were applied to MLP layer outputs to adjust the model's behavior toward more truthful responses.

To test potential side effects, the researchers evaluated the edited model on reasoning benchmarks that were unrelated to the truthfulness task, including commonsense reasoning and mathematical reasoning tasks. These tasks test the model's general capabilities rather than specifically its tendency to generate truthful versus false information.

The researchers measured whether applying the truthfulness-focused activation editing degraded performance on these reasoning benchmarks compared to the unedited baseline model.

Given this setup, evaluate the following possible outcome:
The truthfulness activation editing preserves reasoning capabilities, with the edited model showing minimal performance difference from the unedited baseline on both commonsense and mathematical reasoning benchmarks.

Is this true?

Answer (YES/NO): YES